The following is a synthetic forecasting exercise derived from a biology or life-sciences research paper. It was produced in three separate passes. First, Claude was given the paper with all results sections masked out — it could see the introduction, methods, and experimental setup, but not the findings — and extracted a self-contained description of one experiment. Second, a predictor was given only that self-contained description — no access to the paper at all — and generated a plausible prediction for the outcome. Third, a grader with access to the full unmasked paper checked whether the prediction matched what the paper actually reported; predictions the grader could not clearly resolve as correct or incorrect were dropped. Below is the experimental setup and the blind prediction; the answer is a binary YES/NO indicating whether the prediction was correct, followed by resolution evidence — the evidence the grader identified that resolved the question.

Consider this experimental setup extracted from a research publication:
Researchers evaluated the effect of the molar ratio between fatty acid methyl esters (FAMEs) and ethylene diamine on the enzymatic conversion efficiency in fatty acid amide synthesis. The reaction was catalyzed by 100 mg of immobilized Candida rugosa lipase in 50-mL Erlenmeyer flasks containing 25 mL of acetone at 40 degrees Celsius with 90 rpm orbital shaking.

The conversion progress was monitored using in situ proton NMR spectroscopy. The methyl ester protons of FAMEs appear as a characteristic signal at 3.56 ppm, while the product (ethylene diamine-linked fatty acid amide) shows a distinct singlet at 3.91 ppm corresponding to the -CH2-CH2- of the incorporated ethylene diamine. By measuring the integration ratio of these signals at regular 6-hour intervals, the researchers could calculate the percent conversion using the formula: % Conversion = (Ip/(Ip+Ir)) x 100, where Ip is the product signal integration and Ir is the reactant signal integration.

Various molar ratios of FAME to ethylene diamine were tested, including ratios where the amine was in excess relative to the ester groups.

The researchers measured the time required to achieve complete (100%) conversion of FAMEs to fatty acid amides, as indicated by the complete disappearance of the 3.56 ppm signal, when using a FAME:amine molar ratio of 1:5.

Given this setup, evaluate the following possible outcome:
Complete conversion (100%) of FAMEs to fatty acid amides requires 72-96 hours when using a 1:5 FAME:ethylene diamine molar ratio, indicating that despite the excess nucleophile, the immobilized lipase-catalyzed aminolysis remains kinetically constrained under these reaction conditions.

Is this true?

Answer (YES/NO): NO